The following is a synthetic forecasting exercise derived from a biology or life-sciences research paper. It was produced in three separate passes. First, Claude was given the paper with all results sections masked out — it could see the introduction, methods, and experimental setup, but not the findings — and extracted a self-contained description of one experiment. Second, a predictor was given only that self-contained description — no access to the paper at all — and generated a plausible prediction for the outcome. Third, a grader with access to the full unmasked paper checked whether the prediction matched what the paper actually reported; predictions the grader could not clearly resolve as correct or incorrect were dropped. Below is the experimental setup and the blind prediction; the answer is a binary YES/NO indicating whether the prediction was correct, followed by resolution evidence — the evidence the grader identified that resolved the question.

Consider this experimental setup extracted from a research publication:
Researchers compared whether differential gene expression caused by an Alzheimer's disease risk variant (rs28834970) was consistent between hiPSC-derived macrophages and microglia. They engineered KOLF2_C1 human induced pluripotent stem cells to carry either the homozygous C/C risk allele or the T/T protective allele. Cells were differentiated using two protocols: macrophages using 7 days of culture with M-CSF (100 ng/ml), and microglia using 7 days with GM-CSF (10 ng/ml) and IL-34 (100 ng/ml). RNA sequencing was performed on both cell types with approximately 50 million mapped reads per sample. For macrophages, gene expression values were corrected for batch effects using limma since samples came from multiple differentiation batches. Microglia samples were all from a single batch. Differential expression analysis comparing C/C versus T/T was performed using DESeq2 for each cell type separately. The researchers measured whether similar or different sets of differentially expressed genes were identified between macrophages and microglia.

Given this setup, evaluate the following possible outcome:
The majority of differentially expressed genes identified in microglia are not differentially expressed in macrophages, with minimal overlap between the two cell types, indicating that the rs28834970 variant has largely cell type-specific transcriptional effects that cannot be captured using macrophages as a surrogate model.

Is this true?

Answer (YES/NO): NO